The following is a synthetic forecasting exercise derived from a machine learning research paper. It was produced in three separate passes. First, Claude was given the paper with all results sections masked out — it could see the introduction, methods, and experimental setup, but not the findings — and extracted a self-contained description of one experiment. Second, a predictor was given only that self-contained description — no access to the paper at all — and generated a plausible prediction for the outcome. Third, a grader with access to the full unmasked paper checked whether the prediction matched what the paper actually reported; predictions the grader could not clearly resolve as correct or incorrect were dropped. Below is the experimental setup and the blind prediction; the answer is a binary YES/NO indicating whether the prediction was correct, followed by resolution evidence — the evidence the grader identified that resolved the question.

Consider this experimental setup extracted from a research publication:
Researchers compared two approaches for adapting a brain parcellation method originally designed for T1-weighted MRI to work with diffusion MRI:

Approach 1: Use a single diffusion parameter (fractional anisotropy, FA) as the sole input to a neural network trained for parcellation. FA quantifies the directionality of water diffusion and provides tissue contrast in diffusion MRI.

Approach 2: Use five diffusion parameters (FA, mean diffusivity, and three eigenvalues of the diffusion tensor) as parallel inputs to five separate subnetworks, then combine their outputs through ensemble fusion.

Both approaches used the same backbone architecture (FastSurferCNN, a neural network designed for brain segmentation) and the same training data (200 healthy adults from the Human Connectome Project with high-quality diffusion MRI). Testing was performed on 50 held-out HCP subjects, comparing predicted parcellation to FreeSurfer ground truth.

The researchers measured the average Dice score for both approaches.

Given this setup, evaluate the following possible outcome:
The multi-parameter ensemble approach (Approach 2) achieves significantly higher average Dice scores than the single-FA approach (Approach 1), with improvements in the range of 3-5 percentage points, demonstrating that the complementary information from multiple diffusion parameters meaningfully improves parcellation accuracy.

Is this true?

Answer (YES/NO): YES